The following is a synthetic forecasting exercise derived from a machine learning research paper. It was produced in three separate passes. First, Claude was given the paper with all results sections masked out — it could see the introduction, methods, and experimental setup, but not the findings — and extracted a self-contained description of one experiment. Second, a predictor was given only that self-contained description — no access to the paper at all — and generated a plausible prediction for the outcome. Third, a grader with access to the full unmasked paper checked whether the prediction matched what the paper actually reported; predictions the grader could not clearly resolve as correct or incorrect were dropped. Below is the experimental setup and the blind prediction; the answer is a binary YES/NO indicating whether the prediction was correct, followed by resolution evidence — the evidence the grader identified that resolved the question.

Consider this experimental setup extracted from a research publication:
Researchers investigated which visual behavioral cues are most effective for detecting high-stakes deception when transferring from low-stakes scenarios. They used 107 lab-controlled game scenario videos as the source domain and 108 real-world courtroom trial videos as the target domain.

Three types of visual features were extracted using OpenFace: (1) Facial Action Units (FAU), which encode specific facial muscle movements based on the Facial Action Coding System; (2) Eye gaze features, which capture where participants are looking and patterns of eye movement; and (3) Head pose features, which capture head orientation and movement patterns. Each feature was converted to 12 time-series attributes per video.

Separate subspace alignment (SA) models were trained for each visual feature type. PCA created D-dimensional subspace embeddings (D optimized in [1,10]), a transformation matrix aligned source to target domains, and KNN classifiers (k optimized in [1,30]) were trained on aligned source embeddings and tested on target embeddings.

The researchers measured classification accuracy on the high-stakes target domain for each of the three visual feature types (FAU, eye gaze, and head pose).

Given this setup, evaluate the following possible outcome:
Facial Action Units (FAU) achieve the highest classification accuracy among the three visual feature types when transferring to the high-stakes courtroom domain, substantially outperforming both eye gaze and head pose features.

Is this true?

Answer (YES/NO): NO